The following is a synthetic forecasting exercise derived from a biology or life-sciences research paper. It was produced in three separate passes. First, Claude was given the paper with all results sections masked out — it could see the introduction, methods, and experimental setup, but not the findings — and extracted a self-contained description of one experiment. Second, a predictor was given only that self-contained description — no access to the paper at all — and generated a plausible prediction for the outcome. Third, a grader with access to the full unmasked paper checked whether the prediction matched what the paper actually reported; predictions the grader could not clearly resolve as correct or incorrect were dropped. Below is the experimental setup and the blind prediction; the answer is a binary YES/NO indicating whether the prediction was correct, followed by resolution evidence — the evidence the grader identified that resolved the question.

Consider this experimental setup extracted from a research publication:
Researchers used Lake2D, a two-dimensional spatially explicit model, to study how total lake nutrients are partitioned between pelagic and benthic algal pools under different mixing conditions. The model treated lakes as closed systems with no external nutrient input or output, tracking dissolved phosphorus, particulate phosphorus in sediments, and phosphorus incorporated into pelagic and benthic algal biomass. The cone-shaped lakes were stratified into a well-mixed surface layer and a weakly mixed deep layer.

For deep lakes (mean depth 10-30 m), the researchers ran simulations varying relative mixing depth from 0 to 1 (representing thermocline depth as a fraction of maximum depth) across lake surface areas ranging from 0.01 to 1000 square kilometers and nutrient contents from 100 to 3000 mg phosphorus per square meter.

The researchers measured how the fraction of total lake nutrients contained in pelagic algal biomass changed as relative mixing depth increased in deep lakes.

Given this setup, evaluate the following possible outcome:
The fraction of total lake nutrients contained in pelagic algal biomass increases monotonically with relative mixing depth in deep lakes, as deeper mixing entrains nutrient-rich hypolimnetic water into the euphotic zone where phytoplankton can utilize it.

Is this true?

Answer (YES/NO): NO